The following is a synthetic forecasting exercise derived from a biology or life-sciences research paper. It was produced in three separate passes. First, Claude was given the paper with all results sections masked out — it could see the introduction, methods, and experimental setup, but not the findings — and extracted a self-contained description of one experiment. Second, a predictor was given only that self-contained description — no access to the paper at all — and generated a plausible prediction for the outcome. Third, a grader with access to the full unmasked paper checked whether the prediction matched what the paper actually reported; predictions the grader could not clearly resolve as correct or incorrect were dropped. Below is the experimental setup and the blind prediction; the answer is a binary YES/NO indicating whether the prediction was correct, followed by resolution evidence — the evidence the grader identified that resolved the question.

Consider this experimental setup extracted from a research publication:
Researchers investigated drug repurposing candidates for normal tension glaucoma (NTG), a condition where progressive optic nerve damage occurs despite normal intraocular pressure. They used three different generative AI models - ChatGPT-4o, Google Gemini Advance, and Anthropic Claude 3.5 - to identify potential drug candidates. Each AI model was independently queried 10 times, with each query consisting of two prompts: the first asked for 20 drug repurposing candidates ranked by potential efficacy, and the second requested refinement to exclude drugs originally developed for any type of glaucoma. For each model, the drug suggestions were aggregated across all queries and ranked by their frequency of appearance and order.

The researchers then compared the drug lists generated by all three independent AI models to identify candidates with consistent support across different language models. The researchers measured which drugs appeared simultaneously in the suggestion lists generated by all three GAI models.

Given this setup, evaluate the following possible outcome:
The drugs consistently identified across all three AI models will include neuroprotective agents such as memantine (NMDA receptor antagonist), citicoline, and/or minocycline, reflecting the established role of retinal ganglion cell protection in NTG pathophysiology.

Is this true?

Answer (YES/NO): YES